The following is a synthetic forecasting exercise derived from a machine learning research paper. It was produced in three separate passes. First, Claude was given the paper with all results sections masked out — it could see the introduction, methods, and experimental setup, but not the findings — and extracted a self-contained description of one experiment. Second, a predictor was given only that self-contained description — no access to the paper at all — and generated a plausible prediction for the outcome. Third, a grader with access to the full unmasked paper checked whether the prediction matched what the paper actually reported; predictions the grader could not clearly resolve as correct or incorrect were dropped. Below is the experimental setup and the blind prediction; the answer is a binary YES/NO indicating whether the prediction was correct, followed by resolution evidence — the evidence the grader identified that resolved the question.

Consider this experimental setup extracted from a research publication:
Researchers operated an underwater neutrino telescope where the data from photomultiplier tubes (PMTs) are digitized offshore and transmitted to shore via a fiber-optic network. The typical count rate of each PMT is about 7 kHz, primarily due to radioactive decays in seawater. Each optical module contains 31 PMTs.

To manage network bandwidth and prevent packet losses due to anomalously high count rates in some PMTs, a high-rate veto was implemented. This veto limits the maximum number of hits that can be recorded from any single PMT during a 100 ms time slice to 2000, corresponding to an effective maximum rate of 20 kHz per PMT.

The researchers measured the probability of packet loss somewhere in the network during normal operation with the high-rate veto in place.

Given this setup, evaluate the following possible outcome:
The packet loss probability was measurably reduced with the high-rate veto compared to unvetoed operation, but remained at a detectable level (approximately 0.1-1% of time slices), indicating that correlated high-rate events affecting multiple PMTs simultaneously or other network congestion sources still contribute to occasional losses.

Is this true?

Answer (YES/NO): NO